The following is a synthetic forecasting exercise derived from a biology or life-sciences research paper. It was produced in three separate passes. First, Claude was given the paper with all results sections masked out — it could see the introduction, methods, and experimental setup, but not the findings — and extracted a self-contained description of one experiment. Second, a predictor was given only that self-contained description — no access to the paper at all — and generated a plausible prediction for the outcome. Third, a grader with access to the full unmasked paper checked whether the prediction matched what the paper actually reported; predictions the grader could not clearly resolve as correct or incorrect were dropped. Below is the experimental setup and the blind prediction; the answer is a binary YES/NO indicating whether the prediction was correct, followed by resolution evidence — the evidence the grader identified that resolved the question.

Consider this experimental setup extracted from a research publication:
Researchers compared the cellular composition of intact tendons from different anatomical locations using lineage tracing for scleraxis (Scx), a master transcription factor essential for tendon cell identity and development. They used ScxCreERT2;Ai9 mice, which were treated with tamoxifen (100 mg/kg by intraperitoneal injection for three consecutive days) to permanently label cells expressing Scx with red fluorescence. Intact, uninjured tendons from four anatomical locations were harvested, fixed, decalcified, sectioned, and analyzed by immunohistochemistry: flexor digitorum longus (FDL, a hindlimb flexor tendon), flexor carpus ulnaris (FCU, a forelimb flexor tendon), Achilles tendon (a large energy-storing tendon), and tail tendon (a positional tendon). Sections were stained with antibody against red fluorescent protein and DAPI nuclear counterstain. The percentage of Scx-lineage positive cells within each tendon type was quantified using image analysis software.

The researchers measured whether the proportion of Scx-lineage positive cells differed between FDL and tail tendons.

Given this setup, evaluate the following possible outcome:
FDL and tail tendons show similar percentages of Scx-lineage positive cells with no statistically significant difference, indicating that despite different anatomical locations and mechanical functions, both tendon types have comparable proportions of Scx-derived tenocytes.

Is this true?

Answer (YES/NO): NO